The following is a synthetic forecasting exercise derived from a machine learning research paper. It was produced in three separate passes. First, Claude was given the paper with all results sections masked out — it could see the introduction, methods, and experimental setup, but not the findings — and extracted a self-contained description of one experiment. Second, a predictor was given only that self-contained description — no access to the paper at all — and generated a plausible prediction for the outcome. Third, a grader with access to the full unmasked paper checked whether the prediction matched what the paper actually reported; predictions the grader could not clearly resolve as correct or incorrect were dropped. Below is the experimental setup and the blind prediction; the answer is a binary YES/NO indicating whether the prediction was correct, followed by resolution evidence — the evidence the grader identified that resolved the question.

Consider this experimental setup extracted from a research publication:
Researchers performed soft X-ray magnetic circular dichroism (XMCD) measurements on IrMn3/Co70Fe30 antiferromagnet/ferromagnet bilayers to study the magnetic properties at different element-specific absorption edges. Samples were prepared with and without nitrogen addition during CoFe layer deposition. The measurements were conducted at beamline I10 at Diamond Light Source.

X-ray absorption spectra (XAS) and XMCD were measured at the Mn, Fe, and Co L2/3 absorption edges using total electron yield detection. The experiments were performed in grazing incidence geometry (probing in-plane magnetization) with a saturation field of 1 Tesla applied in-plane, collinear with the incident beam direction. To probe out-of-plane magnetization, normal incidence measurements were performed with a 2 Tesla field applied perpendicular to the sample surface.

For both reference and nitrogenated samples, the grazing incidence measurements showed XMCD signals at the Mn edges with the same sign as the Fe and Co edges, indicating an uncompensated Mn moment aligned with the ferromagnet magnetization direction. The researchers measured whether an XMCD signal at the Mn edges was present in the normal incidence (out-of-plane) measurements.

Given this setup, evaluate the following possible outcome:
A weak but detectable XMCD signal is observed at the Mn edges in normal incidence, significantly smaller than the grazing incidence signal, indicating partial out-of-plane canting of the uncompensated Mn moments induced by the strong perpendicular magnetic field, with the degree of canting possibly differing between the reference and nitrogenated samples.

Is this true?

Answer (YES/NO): NO